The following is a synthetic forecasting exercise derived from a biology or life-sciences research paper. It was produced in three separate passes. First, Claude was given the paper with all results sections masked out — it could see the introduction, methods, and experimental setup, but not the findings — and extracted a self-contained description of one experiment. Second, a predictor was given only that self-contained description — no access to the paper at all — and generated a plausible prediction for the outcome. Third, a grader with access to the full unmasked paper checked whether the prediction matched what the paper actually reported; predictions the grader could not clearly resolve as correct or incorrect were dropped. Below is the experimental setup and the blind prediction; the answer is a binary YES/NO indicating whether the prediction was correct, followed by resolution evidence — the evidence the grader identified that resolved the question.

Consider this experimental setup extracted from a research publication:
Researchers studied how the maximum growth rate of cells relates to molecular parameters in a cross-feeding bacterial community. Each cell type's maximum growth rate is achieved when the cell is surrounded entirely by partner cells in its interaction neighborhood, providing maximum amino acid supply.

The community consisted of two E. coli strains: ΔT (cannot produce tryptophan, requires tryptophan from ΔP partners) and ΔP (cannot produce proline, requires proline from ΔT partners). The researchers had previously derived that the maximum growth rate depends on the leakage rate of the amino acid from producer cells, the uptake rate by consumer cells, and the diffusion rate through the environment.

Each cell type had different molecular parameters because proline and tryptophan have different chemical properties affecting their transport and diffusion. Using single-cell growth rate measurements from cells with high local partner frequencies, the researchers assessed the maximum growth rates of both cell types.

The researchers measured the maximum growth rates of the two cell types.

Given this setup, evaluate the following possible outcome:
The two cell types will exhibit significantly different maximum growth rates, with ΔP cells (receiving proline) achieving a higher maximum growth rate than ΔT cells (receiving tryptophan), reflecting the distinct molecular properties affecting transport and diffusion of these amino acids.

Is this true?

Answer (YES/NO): YES